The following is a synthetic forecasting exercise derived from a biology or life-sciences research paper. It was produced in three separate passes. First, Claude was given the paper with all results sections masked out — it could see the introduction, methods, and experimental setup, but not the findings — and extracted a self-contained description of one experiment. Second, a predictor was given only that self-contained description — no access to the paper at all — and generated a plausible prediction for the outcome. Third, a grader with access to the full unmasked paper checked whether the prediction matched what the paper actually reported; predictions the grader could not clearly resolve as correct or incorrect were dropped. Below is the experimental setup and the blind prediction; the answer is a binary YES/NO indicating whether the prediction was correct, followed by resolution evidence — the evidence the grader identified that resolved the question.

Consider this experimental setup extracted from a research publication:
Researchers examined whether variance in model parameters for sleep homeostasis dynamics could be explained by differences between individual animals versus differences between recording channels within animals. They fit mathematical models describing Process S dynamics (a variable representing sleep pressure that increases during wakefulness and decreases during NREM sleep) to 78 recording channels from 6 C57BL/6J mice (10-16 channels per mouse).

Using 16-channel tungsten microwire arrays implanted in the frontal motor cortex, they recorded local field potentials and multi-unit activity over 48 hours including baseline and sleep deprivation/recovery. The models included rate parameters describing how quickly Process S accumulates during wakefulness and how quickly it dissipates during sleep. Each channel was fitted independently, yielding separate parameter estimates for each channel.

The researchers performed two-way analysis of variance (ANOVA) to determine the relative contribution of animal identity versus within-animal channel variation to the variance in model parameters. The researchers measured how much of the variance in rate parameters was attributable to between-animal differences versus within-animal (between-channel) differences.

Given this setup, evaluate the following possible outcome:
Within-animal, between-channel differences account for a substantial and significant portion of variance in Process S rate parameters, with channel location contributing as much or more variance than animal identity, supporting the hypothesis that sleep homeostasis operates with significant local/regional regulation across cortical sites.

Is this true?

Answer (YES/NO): NO